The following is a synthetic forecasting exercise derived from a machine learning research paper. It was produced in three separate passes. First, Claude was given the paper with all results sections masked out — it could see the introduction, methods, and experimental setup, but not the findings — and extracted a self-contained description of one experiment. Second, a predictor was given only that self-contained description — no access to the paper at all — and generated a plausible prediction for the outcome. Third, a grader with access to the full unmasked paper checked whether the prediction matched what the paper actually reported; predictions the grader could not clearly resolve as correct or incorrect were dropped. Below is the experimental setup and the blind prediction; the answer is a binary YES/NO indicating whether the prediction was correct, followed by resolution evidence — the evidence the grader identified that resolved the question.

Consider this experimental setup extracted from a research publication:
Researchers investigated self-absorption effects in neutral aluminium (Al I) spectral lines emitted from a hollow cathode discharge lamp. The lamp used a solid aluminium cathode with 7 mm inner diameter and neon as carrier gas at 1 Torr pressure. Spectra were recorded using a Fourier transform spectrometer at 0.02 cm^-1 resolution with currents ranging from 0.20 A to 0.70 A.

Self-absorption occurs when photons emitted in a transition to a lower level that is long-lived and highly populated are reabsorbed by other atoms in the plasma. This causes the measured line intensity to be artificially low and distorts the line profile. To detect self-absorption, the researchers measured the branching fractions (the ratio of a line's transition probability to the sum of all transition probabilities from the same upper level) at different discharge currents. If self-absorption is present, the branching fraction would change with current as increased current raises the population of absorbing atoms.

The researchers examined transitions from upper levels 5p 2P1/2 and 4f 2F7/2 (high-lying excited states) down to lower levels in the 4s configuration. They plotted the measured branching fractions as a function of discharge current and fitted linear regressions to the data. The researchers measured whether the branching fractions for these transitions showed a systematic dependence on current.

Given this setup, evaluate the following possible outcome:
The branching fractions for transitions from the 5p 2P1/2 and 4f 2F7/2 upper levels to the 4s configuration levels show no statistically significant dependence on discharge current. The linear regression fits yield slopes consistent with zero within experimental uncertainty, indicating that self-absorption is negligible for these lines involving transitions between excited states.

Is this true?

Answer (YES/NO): YES